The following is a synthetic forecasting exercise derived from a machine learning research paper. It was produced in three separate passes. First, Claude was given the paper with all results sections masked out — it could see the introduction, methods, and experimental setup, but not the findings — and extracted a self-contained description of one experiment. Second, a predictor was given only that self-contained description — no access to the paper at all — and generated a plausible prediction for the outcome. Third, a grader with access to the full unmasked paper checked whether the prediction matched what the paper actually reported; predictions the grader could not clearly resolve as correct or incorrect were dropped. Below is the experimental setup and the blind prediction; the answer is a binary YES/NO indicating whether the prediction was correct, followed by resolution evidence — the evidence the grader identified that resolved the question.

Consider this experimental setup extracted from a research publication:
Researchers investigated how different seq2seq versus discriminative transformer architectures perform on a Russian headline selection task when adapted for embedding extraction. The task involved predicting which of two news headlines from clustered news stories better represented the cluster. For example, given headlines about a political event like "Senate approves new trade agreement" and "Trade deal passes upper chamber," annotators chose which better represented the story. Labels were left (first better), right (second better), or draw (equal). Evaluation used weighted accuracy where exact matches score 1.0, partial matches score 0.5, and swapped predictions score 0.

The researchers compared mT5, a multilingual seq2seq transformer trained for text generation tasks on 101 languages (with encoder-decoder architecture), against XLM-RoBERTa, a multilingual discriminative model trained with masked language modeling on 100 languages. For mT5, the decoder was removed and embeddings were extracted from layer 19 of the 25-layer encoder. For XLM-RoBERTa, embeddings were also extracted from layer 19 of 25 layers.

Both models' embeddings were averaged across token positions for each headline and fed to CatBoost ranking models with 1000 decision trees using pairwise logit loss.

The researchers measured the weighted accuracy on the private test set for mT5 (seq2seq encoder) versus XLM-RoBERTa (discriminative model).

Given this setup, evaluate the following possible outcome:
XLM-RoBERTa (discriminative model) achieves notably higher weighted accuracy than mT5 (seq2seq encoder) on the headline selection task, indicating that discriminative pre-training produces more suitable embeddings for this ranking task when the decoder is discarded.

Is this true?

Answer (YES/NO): NO